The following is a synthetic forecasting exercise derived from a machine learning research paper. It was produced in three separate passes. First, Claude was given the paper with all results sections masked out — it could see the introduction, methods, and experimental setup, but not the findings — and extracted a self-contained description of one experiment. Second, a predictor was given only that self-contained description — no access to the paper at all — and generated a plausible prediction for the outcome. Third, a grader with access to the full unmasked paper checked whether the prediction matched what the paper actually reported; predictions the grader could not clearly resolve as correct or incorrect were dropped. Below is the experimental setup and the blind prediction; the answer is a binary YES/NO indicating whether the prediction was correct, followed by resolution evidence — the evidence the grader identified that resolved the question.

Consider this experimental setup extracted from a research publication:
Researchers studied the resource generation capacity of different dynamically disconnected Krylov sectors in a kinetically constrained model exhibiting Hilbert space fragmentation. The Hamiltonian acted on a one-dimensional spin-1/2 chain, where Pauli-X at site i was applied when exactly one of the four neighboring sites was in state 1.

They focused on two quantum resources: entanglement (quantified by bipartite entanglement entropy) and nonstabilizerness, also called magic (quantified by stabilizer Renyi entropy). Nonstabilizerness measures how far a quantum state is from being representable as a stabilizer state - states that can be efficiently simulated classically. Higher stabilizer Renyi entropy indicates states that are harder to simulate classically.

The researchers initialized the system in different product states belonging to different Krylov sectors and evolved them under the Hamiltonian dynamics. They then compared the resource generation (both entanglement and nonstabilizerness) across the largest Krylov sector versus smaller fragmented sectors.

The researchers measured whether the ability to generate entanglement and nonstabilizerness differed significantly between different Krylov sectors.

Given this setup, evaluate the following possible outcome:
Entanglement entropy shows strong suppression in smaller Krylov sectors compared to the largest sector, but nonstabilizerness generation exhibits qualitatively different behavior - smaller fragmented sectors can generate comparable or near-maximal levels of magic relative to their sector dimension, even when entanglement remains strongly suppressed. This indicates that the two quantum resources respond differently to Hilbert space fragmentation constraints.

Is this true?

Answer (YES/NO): NO